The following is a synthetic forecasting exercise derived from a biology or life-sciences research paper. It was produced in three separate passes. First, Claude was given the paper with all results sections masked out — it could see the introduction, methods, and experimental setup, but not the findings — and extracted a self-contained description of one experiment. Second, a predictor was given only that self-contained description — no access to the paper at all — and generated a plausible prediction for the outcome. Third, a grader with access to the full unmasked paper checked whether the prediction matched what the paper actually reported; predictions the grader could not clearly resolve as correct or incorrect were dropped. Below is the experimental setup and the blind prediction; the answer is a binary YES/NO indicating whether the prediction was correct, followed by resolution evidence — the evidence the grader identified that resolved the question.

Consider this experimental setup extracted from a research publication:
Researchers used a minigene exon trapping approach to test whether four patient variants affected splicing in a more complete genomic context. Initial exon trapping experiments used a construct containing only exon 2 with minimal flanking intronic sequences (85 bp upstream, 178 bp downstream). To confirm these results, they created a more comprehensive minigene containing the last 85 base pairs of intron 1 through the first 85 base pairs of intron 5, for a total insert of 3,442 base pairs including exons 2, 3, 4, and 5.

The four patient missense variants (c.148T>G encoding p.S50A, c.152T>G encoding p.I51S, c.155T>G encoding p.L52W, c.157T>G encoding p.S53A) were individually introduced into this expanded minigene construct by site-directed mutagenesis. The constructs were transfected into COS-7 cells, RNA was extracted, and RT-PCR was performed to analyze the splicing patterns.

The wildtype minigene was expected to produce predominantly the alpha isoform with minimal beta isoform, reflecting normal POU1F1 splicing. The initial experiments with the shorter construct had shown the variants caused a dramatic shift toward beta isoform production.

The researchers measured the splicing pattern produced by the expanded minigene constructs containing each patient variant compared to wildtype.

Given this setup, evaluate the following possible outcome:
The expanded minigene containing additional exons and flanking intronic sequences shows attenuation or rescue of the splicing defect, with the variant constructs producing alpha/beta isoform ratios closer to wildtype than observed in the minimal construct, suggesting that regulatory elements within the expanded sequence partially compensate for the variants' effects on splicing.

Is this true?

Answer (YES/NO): NO